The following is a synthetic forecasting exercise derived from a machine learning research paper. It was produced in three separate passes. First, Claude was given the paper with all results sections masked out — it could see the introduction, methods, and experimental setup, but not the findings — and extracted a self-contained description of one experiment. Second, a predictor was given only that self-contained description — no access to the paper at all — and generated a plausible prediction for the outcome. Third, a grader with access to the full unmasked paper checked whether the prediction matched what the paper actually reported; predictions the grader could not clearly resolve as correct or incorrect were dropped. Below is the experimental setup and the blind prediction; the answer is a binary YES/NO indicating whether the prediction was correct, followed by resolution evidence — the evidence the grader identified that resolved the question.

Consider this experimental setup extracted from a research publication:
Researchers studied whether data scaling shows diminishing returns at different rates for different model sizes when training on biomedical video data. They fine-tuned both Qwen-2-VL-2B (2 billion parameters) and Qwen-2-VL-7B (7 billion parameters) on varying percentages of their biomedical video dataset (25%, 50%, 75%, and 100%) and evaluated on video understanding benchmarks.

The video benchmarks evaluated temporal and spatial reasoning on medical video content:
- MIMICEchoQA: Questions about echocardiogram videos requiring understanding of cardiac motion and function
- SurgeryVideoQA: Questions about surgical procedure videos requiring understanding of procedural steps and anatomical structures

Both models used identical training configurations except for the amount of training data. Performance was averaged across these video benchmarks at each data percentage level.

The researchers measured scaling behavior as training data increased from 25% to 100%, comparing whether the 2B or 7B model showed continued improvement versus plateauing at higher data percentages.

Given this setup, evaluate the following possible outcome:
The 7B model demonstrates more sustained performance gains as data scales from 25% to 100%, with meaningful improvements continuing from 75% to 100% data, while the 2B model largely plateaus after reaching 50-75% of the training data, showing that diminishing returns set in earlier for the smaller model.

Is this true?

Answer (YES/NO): NO